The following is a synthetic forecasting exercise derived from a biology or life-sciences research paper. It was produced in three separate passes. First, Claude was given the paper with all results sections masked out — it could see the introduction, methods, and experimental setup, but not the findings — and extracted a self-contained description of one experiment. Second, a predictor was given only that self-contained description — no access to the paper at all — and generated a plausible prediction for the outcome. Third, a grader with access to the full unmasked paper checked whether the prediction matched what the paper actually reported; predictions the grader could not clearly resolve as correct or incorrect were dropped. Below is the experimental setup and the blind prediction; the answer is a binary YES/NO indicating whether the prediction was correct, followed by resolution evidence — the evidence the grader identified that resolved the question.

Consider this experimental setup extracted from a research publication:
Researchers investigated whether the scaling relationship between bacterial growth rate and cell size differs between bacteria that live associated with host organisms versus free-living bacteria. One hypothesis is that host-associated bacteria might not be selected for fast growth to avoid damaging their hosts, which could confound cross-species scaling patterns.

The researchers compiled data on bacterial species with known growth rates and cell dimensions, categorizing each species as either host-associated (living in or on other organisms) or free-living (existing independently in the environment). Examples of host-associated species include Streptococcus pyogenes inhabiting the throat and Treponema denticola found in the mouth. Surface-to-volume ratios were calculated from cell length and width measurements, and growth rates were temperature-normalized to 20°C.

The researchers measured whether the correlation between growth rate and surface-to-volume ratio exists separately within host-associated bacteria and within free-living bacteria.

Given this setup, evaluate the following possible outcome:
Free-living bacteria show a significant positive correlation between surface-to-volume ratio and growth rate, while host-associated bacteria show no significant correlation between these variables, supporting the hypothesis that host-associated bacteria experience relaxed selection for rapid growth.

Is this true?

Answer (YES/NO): NO